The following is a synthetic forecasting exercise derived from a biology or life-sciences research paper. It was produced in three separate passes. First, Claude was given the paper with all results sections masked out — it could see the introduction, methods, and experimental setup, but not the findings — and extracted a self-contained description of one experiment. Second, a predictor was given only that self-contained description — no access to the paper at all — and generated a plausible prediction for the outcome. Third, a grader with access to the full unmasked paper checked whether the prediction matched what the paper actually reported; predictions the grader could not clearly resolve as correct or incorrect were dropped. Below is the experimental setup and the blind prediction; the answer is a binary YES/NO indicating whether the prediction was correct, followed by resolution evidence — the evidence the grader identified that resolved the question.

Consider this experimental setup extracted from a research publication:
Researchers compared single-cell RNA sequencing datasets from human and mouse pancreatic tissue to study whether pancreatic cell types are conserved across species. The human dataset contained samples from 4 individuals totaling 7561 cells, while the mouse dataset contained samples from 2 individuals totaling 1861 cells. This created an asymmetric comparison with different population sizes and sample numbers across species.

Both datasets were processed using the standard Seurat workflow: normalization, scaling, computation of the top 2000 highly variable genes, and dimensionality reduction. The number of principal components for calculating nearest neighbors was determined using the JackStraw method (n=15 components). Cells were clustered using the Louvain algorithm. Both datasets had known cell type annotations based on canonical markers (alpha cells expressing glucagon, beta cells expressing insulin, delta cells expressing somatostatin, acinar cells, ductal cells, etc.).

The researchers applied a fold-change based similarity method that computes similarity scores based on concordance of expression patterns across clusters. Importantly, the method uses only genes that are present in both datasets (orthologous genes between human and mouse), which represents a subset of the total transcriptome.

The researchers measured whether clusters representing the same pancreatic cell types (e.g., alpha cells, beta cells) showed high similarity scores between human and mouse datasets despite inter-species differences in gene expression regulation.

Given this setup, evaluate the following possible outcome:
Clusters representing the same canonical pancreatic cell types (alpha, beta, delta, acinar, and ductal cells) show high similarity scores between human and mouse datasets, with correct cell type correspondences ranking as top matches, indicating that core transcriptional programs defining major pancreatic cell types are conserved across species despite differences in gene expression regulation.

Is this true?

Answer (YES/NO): YES